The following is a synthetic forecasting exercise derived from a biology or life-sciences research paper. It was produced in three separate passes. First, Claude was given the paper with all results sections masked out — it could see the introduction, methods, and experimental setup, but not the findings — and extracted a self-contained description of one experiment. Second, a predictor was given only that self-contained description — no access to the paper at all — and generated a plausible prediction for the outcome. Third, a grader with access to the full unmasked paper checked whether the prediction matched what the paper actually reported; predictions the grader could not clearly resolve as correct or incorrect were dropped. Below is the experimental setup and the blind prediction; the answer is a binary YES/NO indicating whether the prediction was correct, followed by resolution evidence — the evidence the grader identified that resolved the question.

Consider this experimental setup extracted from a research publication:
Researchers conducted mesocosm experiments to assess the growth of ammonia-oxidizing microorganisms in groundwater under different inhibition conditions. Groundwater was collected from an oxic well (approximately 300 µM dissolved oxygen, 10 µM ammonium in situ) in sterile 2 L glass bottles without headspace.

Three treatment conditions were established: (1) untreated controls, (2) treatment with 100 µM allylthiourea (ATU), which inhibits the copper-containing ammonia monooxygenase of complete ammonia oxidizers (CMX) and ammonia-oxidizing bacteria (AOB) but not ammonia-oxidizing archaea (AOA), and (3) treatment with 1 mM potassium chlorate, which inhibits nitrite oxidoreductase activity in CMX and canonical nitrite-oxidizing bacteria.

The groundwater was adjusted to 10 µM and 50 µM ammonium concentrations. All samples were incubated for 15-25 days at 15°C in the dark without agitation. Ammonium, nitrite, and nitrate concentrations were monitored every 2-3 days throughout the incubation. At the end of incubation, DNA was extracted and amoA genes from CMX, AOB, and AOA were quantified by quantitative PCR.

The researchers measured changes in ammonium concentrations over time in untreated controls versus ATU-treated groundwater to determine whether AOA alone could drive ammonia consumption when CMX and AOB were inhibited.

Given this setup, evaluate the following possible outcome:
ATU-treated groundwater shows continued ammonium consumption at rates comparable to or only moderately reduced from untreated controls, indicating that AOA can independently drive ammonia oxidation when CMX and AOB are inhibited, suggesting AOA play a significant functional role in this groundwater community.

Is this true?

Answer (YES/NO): NO